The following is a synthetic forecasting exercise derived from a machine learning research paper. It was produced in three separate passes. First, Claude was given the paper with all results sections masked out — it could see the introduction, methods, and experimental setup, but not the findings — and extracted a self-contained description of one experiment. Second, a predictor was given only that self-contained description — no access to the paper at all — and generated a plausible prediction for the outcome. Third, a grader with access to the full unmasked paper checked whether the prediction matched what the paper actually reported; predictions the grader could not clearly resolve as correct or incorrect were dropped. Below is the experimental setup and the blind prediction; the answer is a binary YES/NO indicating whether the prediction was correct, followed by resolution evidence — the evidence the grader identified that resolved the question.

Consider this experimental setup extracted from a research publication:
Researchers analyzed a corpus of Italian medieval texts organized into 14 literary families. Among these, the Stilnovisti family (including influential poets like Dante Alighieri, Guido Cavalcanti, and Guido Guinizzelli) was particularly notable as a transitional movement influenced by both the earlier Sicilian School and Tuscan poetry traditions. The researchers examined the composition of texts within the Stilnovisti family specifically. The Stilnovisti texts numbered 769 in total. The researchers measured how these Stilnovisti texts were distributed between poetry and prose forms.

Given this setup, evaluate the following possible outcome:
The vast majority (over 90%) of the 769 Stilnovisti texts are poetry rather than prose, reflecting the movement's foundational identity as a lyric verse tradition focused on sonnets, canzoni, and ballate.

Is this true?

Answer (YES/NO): YES